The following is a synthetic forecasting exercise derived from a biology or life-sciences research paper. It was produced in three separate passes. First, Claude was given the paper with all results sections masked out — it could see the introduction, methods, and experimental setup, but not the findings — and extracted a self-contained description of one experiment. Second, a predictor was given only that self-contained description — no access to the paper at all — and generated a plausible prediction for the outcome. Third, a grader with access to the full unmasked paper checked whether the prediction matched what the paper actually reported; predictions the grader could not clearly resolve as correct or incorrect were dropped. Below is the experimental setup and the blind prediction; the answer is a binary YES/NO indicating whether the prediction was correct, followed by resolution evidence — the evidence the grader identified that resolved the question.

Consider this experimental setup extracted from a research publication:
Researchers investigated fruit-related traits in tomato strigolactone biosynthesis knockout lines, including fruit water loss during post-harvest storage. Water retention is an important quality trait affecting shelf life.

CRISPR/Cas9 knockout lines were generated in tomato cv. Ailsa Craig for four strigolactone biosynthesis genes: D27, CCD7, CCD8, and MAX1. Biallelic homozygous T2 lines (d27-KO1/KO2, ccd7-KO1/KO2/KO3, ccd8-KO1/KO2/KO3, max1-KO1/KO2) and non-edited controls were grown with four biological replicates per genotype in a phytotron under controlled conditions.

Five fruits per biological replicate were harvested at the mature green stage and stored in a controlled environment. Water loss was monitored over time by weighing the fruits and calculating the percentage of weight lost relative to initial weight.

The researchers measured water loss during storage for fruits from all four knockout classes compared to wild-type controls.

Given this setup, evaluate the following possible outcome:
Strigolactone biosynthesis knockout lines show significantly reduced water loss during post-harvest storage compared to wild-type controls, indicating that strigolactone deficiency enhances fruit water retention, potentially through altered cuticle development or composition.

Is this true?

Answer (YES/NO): NO